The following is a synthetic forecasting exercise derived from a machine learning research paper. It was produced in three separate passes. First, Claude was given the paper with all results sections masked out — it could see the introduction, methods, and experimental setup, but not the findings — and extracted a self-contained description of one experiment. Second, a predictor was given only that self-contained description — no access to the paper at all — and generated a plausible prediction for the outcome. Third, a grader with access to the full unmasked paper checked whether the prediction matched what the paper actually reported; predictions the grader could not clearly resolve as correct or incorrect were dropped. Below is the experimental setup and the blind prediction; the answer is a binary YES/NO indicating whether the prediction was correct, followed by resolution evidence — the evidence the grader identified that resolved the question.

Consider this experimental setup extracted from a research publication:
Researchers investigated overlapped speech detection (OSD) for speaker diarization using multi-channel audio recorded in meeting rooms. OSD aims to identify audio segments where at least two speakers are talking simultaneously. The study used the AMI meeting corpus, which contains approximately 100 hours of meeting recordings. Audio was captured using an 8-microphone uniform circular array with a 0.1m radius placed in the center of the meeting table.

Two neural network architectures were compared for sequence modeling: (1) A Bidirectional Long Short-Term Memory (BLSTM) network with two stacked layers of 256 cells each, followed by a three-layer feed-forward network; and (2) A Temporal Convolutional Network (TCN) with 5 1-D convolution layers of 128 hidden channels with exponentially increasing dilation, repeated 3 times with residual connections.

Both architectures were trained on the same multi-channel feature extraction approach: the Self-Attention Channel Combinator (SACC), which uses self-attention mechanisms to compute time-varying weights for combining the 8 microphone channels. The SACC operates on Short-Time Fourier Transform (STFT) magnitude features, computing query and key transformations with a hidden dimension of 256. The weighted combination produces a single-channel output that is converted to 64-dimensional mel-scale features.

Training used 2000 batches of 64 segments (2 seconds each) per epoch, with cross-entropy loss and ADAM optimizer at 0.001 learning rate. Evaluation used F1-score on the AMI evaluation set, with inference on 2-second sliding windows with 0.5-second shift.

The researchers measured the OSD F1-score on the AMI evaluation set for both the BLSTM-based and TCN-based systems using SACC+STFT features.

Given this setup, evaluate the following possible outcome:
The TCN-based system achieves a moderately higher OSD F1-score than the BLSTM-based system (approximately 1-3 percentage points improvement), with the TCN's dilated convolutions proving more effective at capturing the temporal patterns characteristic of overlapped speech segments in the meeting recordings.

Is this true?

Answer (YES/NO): YES